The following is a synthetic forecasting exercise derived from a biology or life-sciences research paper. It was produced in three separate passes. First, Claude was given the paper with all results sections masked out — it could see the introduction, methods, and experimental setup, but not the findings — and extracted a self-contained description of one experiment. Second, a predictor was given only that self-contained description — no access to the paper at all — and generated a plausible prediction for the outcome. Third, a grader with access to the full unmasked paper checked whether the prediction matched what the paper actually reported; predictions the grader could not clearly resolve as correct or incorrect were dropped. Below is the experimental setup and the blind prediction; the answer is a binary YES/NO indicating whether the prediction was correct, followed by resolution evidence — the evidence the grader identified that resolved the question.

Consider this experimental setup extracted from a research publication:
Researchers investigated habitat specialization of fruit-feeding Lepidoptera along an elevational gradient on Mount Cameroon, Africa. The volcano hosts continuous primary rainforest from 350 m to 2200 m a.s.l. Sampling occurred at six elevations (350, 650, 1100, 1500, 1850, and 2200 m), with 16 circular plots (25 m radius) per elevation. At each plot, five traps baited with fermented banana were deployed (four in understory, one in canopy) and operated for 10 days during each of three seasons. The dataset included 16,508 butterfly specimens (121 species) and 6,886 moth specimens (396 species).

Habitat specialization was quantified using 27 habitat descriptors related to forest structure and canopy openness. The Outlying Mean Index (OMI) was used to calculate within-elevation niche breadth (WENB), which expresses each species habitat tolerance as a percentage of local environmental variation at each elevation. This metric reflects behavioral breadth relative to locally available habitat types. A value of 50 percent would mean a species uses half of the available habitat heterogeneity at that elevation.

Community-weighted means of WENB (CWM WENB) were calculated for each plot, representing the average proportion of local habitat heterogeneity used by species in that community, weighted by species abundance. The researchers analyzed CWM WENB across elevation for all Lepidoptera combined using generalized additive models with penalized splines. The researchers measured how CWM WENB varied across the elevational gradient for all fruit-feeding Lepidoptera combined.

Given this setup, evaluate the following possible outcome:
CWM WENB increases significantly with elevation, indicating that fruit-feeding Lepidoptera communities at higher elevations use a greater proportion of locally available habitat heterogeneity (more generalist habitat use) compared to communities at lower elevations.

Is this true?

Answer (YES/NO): NO